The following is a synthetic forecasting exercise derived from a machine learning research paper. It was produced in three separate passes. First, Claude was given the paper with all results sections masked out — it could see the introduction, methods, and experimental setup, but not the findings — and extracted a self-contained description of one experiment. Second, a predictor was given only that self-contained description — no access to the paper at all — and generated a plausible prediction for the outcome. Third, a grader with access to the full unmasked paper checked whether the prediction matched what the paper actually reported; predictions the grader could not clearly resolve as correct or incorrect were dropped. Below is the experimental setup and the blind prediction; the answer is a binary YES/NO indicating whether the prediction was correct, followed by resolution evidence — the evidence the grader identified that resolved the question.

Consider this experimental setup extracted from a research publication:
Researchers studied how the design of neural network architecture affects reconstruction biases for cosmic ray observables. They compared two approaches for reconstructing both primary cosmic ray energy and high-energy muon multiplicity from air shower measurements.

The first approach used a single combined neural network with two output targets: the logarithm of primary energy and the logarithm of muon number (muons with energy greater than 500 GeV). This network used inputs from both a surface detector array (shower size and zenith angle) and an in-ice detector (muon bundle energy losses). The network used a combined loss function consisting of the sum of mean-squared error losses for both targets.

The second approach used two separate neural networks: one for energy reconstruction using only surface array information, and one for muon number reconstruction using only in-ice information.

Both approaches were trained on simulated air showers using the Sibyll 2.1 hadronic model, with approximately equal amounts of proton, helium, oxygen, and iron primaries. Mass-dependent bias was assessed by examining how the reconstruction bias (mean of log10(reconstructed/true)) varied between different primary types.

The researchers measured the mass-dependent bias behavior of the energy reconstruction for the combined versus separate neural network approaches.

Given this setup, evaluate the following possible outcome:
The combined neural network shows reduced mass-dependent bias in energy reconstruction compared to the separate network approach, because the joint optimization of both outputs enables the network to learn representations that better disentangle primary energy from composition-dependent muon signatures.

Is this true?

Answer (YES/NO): YES